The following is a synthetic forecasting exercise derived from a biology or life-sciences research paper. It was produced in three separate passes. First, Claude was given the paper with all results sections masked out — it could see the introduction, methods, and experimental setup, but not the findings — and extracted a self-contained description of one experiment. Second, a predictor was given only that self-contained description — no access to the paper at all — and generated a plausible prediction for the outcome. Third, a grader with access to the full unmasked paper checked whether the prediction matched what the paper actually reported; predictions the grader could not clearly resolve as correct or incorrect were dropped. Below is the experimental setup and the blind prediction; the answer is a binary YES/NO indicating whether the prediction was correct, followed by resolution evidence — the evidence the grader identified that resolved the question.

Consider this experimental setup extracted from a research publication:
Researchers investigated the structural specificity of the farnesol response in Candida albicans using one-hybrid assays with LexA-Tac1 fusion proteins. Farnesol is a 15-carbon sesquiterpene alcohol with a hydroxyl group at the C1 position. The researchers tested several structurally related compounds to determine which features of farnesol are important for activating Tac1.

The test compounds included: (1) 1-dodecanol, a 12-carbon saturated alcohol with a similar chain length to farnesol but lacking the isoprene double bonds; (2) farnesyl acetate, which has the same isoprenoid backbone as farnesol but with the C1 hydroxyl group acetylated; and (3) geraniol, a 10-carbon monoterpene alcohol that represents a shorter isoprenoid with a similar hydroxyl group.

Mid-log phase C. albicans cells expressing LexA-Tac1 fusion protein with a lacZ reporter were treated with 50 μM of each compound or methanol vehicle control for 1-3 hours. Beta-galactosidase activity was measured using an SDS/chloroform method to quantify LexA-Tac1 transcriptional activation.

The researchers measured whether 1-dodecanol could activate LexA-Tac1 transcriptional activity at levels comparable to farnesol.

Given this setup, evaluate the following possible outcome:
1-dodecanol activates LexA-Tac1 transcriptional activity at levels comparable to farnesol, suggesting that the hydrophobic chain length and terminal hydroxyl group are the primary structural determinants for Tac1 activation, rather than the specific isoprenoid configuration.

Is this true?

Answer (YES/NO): YES